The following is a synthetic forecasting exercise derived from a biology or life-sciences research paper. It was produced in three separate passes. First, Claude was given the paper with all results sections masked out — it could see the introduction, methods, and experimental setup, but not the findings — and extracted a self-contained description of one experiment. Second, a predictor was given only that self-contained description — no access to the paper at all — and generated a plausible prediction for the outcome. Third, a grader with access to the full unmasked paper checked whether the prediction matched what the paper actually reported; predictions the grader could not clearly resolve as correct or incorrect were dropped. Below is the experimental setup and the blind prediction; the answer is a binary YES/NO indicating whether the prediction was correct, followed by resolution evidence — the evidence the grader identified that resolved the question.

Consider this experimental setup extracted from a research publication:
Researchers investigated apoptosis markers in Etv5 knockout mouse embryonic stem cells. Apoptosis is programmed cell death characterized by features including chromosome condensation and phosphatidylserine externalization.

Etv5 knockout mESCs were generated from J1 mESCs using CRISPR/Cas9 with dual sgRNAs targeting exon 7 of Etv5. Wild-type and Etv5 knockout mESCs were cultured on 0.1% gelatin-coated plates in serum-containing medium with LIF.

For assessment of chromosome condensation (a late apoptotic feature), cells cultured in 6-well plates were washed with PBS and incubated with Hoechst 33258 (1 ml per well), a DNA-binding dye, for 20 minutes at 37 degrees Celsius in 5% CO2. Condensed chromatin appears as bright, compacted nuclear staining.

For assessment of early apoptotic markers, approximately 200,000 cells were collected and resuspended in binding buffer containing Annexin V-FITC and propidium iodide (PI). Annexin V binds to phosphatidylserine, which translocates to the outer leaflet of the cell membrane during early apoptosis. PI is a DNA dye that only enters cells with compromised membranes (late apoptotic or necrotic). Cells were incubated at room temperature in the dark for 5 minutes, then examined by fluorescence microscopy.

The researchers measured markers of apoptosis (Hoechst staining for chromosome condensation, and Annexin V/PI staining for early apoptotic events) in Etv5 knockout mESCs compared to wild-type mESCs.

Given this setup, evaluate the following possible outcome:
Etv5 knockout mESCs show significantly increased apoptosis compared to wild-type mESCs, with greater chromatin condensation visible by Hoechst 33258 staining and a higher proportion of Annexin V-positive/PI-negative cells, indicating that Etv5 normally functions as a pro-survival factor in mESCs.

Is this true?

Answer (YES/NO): NO